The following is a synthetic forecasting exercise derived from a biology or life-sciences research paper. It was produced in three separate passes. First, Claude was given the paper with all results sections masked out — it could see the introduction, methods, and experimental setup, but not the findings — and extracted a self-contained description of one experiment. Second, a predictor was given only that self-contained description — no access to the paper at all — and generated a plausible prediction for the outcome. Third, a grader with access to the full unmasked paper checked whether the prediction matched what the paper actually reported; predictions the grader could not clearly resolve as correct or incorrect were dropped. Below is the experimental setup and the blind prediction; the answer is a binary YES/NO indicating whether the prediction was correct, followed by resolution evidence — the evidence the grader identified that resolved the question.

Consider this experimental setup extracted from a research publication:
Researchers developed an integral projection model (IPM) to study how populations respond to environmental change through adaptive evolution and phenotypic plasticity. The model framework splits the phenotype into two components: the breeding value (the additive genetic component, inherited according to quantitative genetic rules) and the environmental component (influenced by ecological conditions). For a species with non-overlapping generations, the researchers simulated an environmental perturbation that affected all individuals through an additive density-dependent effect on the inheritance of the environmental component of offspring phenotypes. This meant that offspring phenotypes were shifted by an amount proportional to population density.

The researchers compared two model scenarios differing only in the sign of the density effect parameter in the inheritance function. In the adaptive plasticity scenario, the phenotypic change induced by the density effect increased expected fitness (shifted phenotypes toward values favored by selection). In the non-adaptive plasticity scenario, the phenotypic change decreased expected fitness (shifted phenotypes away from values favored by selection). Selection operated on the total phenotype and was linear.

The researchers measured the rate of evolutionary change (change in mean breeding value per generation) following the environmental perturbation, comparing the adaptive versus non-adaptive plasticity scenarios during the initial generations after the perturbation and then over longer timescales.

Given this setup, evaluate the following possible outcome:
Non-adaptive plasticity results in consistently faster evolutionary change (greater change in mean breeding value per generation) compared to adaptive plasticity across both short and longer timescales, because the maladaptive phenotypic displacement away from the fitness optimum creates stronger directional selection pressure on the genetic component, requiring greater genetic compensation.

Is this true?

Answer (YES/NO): NO